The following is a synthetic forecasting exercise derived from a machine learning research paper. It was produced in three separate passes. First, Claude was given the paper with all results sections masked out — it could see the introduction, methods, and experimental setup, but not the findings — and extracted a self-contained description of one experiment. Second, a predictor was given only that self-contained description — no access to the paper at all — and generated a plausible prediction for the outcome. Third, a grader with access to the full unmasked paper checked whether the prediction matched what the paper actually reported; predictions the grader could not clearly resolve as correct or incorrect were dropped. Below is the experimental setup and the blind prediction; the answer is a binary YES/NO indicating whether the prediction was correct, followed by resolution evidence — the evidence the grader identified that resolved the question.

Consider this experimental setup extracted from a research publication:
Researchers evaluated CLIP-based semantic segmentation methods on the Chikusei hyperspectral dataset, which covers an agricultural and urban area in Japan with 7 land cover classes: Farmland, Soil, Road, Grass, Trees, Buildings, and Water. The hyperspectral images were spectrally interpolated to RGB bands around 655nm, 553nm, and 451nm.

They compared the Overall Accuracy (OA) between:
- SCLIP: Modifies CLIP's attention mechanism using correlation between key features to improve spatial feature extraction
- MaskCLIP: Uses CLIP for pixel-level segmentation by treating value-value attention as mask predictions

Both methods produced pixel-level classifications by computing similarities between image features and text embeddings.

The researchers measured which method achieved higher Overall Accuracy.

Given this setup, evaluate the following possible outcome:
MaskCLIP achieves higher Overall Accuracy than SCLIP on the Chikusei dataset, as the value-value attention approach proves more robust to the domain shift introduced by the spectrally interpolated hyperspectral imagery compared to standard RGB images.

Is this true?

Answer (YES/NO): YES